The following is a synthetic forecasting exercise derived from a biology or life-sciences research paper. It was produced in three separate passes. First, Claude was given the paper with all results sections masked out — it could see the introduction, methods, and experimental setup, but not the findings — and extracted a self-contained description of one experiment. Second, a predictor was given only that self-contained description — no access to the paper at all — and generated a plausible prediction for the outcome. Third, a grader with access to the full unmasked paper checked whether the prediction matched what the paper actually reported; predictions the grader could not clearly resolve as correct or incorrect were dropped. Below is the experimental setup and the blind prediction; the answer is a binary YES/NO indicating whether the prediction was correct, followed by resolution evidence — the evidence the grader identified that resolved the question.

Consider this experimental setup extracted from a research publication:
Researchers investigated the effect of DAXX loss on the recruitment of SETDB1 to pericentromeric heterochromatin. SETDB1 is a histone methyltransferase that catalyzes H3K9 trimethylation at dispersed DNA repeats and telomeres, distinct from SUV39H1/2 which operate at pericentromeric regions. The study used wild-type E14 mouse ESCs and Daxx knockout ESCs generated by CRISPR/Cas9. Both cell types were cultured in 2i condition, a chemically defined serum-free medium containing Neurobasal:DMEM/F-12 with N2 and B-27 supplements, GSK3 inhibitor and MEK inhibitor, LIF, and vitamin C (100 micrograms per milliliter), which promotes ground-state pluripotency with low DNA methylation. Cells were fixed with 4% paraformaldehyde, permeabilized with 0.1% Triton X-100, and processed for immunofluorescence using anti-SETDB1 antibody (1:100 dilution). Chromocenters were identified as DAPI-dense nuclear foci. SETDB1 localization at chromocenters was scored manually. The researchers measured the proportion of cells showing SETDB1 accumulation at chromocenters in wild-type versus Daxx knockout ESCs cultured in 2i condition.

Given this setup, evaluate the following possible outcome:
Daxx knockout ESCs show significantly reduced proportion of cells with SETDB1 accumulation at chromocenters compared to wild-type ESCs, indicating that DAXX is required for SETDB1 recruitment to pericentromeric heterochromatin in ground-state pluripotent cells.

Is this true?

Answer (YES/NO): YES